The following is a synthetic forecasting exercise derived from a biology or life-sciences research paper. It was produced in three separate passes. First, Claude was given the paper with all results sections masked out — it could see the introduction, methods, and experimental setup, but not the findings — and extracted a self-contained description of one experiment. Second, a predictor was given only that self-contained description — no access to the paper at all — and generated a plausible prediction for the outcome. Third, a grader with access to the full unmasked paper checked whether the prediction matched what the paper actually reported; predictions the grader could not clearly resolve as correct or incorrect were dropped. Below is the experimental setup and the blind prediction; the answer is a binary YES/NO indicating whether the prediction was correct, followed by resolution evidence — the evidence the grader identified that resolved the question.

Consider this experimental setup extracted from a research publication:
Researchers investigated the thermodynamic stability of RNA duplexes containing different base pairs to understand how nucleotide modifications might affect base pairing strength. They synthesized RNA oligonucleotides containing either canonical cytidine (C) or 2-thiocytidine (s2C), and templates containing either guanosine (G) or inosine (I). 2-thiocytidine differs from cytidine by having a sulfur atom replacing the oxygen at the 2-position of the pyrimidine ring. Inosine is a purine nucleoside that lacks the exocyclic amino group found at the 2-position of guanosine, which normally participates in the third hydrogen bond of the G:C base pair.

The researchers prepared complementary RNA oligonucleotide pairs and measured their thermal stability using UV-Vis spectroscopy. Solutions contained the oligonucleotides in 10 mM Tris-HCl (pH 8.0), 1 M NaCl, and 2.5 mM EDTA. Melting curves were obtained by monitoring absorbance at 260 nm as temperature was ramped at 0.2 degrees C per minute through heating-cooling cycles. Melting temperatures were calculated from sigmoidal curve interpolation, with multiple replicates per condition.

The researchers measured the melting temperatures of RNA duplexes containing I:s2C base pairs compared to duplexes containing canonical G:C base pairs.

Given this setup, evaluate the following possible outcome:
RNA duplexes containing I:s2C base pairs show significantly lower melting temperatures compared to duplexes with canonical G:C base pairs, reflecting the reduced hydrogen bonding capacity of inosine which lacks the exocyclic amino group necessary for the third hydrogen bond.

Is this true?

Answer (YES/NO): NO